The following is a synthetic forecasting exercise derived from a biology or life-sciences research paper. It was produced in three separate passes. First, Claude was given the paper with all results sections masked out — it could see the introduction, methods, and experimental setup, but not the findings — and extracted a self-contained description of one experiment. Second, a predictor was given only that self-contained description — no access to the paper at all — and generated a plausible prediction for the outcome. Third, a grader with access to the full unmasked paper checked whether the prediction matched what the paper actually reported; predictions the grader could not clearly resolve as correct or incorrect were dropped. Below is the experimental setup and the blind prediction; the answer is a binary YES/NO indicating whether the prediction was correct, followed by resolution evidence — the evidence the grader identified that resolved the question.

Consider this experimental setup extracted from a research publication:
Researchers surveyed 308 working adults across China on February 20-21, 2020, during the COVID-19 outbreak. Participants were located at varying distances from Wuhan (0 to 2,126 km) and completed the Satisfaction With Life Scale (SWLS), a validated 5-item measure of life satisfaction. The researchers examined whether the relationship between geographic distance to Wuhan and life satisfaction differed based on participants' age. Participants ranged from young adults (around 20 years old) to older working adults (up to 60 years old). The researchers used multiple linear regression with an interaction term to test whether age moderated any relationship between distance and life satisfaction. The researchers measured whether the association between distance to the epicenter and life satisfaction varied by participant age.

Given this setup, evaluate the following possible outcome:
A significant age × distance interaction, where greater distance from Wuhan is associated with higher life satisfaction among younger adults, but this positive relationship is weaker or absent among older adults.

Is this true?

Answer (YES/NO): NO